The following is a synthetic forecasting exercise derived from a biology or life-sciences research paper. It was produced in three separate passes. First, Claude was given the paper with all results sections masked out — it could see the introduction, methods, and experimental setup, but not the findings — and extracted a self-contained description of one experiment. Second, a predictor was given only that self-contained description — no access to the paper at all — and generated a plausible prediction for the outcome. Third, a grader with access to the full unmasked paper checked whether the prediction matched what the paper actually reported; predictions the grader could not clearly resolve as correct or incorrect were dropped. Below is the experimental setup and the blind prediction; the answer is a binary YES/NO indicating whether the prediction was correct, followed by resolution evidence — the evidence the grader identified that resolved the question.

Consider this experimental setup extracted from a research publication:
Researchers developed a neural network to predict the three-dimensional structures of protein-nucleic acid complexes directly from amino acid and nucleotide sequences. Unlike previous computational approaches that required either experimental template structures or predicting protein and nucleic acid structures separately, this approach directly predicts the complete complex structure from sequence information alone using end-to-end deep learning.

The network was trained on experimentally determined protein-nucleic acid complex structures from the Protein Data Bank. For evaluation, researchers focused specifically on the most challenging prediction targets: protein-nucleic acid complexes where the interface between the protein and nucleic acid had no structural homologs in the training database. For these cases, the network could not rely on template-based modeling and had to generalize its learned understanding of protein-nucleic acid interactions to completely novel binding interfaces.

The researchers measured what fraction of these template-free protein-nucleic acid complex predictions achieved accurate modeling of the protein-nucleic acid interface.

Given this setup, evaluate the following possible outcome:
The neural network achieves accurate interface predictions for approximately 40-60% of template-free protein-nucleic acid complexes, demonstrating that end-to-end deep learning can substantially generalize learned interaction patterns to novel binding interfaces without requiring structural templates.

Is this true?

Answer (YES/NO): NO